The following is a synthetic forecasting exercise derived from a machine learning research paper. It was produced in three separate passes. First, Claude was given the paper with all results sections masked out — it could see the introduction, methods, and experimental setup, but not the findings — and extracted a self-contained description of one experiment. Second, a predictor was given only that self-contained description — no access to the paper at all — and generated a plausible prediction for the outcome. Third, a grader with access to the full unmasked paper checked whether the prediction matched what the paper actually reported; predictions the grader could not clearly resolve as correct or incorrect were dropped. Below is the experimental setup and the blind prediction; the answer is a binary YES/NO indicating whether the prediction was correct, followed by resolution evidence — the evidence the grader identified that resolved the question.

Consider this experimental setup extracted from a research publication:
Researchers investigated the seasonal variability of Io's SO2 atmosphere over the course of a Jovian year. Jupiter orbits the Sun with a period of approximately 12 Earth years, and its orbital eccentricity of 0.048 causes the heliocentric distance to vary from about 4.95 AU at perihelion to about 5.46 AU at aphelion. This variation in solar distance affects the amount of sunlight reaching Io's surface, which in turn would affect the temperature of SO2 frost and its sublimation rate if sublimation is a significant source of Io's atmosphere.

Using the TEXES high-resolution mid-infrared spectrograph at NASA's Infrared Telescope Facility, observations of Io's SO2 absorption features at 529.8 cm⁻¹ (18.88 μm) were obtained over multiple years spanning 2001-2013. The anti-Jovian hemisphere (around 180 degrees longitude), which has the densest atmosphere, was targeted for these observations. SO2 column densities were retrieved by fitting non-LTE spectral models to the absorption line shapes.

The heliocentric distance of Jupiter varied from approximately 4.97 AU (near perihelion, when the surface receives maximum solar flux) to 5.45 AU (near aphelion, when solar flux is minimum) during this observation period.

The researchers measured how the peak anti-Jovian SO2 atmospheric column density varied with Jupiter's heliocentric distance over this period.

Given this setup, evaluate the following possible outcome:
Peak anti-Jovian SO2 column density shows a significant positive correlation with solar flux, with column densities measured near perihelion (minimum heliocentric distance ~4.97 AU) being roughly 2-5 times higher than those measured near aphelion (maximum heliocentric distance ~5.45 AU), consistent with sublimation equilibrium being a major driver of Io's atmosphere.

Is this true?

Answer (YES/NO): YES